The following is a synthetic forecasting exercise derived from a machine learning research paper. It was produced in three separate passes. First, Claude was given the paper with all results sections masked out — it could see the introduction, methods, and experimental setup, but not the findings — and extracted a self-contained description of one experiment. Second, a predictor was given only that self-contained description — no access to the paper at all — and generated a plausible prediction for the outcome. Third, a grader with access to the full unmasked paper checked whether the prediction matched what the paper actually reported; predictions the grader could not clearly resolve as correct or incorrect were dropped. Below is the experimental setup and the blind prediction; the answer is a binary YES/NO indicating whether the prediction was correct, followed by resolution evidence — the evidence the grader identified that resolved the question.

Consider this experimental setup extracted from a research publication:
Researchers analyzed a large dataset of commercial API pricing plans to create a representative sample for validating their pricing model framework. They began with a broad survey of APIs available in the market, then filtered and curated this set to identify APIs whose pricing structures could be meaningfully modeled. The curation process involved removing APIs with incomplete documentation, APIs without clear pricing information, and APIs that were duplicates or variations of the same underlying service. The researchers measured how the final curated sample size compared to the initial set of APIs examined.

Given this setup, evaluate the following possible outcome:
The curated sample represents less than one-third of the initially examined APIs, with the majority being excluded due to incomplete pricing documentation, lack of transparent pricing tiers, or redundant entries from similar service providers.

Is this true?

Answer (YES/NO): NO